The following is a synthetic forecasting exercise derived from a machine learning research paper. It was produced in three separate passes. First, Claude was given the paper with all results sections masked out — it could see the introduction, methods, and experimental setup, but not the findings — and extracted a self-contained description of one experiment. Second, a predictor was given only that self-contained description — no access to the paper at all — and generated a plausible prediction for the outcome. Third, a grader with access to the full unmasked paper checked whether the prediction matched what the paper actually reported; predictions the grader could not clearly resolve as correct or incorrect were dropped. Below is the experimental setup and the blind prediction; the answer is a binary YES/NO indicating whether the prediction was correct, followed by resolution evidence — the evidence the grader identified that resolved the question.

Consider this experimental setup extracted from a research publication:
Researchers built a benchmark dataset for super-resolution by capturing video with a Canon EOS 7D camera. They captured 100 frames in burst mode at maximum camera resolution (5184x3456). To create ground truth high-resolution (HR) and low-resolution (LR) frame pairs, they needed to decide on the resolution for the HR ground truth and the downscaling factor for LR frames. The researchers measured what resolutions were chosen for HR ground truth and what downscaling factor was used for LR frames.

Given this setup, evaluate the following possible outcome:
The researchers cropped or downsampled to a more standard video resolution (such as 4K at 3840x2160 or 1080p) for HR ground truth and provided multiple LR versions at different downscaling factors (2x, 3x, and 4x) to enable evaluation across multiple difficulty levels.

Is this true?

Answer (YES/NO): NO